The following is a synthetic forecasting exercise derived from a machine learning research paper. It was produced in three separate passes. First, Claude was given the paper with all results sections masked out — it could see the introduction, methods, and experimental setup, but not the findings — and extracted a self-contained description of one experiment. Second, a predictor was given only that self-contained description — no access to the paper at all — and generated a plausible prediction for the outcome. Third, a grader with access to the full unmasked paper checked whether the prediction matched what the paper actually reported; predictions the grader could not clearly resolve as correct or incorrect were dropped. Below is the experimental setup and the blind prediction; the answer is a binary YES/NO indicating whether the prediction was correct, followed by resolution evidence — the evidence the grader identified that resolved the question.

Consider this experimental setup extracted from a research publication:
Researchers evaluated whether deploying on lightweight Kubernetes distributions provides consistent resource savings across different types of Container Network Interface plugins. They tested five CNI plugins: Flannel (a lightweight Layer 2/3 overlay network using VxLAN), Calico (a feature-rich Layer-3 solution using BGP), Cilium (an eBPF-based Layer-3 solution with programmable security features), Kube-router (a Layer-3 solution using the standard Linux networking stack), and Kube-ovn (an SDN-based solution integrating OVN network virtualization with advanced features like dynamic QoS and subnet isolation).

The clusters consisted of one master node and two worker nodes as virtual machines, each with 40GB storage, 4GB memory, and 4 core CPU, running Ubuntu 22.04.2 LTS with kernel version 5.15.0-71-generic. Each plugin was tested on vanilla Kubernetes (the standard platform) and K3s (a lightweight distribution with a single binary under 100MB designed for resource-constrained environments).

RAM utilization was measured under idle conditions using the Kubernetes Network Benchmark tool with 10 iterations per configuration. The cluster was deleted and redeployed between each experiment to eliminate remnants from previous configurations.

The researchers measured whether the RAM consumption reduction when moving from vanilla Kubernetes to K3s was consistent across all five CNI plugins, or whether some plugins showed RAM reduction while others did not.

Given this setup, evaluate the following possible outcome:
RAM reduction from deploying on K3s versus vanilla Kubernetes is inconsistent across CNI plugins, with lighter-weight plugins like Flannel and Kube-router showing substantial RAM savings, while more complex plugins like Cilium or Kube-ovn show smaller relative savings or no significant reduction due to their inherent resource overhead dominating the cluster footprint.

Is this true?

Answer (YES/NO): NO